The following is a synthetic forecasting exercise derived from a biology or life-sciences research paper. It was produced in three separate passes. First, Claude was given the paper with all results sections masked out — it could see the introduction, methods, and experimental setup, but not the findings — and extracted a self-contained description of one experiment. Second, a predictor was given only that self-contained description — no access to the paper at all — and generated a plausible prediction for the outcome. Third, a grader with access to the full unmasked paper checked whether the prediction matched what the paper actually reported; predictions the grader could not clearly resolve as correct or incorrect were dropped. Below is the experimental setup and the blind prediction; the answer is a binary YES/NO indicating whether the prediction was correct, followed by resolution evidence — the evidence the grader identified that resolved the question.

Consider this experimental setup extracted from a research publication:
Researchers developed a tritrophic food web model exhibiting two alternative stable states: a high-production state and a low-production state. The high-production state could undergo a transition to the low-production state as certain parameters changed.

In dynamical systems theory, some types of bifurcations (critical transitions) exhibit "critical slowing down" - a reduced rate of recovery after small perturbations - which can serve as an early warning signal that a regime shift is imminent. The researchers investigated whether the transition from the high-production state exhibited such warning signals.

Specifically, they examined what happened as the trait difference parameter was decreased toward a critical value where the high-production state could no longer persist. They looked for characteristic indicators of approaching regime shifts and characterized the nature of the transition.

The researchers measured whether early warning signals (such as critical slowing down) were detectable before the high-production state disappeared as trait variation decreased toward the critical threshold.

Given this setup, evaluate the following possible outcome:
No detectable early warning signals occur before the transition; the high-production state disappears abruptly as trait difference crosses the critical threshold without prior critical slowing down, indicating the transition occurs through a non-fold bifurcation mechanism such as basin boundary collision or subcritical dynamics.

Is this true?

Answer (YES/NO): YES